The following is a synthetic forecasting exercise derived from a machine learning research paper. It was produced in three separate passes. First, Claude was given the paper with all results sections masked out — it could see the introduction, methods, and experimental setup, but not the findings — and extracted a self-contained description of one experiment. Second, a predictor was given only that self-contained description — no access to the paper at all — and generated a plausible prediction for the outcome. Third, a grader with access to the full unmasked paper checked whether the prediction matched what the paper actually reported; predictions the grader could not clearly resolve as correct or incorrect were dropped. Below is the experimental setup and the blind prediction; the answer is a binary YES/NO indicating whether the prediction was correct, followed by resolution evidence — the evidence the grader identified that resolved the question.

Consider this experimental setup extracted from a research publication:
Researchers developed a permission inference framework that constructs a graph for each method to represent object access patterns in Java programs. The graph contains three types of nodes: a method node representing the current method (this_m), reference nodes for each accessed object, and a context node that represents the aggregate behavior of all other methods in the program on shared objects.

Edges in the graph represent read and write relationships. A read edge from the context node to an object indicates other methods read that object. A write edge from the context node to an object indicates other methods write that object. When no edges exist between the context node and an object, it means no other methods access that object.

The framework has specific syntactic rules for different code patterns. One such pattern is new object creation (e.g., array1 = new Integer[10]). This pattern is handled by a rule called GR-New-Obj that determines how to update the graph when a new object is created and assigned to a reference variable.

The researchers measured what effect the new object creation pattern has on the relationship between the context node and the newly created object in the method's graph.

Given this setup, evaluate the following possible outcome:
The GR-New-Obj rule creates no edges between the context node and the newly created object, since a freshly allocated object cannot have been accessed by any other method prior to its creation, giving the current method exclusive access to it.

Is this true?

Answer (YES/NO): YES